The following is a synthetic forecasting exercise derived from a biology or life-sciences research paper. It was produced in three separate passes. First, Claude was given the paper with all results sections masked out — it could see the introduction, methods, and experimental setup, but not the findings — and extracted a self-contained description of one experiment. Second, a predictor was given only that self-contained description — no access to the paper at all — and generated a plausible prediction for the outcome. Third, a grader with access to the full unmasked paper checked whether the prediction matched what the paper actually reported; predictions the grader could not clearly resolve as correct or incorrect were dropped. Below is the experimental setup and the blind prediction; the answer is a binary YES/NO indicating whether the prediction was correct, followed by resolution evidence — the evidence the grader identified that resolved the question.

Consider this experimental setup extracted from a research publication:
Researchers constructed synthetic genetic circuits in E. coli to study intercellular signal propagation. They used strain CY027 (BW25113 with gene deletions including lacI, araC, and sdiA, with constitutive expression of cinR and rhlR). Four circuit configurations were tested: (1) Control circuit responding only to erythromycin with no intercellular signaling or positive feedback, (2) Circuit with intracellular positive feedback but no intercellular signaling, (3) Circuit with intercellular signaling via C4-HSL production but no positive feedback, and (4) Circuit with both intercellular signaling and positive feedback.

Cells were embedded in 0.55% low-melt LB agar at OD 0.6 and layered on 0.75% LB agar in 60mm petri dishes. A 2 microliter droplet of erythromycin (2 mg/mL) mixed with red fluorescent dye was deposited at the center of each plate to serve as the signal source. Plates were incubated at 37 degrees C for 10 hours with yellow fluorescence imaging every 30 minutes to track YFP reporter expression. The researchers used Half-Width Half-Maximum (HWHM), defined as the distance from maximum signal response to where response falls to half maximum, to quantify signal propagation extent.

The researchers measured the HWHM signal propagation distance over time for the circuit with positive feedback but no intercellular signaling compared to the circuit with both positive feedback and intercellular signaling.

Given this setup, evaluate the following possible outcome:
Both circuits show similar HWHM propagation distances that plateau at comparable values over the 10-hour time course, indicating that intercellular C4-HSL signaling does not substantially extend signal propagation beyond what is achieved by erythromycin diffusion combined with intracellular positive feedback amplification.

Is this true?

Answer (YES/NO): NO